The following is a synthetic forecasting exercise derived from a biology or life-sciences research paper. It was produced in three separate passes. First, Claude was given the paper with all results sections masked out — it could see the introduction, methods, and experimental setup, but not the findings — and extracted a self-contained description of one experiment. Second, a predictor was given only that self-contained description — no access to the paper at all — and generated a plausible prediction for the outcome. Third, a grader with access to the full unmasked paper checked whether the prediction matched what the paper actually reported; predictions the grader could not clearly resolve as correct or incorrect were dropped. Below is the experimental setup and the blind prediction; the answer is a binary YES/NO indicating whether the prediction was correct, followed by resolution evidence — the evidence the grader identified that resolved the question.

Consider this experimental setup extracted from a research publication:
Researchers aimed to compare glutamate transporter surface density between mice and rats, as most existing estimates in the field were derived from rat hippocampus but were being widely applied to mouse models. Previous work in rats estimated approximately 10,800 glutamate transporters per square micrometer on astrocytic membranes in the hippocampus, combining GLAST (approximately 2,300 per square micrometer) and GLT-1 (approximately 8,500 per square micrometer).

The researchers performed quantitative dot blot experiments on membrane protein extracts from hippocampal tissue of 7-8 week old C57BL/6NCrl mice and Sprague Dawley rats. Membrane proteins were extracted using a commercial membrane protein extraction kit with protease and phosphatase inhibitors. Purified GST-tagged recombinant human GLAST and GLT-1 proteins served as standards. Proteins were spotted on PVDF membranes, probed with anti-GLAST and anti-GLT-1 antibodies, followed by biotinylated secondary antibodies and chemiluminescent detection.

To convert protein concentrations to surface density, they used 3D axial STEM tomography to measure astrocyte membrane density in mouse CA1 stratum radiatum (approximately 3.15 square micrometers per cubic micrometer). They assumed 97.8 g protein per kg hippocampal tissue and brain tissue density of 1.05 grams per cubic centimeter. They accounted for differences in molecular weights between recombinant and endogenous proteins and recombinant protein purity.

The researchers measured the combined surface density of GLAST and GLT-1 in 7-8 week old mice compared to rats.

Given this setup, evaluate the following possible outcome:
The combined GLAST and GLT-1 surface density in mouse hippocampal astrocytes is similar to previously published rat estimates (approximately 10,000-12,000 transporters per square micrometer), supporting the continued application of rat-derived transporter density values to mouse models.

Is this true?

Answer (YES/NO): YES